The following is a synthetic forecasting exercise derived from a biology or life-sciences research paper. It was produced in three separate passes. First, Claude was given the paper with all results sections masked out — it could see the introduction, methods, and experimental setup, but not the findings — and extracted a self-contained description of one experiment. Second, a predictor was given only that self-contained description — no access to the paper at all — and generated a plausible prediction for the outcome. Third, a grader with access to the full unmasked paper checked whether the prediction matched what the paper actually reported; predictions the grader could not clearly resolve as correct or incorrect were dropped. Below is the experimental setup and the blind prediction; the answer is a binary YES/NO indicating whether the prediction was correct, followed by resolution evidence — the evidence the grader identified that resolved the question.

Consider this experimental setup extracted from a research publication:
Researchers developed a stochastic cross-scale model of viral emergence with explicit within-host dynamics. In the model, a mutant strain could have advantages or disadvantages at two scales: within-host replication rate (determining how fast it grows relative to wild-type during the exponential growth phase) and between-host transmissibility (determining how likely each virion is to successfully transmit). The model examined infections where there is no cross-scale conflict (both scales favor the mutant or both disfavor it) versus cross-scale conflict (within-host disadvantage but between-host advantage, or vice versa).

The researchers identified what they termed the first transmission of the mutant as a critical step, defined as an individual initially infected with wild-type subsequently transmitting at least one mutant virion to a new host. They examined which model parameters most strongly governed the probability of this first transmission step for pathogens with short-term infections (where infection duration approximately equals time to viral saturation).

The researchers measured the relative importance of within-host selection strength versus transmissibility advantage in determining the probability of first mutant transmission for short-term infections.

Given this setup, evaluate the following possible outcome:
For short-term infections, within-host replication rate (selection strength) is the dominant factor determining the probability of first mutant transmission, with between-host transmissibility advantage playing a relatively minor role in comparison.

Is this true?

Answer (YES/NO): YES